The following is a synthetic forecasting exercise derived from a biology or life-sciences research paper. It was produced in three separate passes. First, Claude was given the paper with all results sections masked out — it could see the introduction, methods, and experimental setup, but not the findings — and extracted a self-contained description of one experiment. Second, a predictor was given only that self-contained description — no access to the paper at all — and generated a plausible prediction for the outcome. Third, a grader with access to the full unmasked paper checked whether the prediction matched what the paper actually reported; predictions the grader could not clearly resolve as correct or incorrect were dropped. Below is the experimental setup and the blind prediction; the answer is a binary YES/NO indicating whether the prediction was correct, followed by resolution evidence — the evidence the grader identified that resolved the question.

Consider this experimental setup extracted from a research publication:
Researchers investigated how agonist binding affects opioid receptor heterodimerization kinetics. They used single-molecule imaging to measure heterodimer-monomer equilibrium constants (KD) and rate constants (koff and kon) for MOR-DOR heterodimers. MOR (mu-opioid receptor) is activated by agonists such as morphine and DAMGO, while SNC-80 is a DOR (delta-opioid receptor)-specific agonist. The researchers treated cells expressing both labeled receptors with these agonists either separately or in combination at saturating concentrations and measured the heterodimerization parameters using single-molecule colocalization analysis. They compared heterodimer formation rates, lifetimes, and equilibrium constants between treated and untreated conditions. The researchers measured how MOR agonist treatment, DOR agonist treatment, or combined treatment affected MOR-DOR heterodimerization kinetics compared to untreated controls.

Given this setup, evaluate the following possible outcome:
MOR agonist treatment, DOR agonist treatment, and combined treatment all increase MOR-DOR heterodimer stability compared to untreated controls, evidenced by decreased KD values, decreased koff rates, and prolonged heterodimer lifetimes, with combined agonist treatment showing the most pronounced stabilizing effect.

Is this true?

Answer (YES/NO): NO